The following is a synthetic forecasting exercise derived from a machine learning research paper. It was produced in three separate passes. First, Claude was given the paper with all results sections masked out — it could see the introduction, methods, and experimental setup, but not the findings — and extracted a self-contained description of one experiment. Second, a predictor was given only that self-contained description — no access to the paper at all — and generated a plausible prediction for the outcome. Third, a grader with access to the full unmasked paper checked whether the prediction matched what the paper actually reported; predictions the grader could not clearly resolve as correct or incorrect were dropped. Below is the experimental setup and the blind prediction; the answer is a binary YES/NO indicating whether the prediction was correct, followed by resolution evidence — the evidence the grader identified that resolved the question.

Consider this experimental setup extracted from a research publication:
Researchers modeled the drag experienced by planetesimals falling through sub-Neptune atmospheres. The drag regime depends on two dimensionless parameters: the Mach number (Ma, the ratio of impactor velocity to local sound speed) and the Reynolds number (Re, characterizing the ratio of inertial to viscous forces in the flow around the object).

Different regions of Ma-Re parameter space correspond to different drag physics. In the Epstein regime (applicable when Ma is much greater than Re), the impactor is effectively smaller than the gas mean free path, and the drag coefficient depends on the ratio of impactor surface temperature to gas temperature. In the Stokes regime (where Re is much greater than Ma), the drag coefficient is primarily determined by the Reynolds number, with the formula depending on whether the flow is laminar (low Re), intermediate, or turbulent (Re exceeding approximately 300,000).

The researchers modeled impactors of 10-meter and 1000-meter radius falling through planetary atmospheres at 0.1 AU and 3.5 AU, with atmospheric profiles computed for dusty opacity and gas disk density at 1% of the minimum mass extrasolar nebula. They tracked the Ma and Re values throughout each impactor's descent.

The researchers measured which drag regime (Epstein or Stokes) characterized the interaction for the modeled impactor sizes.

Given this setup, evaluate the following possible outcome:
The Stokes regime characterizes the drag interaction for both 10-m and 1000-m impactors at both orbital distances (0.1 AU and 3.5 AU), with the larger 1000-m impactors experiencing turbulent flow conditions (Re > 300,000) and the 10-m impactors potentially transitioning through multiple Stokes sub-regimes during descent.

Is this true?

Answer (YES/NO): NO